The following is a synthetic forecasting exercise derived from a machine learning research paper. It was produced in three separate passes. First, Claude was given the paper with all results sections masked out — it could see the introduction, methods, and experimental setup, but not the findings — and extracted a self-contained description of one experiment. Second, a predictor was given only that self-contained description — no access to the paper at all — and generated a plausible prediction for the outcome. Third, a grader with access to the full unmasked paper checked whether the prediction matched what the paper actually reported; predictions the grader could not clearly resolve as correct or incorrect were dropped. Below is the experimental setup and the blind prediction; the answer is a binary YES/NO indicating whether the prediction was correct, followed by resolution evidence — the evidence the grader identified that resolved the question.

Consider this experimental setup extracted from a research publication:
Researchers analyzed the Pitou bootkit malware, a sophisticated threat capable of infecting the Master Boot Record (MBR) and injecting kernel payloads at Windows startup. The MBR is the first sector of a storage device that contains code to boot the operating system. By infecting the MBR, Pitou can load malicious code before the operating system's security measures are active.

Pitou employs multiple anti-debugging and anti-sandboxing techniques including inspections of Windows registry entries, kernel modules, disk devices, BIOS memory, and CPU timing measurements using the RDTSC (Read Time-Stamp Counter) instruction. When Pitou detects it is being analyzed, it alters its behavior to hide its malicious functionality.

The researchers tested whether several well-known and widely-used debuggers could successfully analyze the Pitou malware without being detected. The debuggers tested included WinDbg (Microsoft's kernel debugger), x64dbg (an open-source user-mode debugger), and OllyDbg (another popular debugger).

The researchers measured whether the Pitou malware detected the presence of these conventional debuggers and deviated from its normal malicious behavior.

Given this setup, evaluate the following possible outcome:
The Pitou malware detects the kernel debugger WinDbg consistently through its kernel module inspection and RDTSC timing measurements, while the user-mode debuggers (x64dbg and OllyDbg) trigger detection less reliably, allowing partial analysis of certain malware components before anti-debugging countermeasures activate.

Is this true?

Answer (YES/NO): NO